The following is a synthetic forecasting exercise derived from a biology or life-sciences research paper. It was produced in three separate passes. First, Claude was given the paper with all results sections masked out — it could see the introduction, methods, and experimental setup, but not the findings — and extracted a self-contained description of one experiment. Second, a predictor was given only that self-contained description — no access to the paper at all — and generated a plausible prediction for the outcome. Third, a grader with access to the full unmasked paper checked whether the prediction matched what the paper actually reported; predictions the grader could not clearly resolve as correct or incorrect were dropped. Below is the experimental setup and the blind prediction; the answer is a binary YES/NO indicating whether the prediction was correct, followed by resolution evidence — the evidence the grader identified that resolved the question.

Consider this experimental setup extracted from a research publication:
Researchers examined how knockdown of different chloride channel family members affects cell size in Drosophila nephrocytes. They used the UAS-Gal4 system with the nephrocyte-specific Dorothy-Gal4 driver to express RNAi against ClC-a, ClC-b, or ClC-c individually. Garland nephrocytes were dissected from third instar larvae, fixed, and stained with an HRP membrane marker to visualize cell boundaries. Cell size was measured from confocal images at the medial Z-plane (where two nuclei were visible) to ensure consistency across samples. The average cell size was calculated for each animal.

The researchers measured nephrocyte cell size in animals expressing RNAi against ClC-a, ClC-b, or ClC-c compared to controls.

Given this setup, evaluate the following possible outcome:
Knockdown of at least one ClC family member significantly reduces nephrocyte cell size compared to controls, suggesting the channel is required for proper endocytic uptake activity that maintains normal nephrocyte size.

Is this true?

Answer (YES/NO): NO